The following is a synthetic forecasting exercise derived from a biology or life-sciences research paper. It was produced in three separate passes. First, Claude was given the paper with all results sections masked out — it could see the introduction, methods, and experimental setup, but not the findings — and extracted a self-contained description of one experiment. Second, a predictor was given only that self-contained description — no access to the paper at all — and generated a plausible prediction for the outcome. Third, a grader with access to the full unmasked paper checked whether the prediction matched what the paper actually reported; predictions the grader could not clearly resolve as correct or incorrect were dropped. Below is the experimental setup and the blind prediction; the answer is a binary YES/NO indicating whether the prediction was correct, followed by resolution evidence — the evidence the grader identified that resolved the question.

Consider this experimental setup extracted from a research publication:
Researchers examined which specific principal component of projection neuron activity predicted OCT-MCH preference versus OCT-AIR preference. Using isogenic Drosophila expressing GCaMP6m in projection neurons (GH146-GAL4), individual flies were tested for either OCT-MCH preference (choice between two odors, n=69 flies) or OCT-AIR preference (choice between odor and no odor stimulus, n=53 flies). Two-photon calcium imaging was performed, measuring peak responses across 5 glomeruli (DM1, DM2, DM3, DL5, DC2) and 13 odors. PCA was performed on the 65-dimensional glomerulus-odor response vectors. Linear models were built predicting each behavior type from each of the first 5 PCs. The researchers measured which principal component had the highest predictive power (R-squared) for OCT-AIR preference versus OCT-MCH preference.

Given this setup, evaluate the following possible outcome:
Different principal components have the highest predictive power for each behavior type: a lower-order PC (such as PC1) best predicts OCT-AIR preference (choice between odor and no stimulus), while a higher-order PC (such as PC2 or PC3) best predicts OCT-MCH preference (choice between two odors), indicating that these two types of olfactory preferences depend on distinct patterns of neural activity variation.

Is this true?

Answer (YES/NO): YES